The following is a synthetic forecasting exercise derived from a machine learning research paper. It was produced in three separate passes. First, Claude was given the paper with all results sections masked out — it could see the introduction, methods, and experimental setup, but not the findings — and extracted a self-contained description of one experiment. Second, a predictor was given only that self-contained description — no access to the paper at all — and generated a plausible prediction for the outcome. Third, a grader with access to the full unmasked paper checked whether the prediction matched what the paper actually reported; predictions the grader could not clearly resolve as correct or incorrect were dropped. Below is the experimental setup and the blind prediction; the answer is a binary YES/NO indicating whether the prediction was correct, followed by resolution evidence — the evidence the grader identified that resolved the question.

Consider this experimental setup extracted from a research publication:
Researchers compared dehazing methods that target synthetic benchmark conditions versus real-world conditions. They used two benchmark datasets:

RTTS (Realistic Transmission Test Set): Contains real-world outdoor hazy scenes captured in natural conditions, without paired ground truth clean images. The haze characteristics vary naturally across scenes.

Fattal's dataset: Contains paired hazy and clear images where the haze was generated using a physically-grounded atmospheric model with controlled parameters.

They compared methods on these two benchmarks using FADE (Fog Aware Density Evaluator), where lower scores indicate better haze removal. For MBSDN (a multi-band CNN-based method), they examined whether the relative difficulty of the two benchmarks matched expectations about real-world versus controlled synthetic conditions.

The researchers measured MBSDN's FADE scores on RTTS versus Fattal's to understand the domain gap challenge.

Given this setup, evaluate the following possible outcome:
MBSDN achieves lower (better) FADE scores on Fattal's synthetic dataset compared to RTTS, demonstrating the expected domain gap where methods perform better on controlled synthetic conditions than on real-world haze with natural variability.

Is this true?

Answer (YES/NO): YES